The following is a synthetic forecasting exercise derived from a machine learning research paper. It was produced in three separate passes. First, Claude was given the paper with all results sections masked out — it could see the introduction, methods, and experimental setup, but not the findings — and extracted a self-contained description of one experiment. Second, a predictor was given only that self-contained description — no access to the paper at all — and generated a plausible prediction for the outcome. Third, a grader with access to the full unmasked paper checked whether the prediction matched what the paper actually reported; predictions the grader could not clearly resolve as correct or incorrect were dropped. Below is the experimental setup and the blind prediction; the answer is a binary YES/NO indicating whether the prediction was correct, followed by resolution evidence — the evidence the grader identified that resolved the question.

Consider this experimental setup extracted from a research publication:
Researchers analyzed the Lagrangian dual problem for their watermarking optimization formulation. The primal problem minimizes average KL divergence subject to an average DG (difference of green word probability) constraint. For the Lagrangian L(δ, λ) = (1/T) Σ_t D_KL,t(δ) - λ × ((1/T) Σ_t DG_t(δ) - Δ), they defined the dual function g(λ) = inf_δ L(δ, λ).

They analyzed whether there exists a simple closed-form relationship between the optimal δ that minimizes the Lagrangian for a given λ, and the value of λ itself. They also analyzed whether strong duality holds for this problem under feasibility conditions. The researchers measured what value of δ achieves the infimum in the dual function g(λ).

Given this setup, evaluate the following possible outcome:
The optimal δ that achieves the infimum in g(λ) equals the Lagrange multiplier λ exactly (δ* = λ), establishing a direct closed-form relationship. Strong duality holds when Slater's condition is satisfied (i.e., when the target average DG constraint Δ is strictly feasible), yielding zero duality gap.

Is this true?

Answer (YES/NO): YES